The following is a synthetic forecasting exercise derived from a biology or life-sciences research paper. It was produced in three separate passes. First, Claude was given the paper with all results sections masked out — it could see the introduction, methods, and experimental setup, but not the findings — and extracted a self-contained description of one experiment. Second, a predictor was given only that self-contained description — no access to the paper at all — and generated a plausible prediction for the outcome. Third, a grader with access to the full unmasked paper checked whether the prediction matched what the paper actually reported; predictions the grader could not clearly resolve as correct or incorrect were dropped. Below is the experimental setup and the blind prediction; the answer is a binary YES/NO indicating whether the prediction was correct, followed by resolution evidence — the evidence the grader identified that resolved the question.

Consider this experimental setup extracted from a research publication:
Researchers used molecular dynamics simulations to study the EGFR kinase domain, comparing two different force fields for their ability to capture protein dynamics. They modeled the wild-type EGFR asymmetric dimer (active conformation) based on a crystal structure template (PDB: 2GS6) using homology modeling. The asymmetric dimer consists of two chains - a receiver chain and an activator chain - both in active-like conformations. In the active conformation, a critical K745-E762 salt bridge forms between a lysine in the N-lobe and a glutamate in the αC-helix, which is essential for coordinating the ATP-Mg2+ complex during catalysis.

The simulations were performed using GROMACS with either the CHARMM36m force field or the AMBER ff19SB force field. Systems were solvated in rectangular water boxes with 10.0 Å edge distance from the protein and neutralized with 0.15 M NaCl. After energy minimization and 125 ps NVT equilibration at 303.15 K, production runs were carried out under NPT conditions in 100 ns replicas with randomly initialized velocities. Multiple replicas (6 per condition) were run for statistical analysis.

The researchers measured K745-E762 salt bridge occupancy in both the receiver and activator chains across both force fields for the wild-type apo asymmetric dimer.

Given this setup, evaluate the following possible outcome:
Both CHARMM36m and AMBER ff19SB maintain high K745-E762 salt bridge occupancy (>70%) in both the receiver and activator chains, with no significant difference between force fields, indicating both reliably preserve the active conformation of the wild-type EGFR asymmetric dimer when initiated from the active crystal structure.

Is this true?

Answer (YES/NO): NO